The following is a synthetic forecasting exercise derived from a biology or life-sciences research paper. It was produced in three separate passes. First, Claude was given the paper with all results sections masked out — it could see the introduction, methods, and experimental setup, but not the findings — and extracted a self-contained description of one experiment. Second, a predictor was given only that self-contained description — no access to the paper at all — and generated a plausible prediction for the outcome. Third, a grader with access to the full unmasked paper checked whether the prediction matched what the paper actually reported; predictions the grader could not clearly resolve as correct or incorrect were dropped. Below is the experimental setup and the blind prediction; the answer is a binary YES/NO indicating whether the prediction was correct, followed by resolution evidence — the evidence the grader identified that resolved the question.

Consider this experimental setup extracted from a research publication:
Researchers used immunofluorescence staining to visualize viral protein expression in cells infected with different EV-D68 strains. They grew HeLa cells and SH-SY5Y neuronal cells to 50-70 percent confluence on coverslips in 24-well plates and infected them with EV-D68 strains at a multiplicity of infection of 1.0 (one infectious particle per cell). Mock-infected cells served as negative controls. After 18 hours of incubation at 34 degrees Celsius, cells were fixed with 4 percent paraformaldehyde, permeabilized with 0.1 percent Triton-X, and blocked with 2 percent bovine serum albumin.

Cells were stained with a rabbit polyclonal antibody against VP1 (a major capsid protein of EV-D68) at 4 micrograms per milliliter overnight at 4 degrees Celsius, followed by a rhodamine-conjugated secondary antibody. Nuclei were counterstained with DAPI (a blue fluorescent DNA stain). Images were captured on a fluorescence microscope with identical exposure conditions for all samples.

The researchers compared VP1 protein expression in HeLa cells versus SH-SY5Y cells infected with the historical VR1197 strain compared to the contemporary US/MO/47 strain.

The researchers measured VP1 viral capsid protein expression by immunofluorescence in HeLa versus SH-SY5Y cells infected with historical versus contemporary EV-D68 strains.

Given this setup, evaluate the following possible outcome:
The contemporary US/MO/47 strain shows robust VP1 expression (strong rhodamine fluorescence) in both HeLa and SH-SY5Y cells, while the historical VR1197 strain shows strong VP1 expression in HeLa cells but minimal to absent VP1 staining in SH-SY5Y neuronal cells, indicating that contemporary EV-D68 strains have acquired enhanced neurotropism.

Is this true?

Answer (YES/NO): YES